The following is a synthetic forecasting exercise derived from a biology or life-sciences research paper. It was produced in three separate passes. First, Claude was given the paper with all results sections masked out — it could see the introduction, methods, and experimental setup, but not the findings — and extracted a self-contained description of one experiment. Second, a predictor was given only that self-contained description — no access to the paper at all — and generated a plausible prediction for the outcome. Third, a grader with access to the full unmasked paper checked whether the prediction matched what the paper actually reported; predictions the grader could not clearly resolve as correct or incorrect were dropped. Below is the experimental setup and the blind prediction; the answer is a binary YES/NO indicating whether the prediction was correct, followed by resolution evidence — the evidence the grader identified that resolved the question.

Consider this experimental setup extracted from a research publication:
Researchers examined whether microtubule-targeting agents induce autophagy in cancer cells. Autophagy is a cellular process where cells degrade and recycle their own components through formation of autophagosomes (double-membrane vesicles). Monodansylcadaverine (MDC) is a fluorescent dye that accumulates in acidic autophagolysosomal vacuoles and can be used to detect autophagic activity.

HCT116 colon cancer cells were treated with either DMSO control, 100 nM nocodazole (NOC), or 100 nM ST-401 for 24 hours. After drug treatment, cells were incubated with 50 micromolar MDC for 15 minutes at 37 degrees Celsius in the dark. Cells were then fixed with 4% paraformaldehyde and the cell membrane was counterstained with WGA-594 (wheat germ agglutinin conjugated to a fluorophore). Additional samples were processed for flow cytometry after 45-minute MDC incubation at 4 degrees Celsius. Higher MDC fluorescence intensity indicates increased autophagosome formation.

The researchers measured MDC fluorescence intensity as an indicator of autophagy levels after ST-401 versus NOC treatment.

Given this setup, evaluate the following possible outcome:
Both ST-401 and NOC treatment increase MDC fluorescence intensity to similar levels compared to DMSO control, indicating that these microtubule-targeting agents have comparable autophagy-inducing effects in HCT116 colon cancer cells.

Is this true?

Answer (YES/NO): NO